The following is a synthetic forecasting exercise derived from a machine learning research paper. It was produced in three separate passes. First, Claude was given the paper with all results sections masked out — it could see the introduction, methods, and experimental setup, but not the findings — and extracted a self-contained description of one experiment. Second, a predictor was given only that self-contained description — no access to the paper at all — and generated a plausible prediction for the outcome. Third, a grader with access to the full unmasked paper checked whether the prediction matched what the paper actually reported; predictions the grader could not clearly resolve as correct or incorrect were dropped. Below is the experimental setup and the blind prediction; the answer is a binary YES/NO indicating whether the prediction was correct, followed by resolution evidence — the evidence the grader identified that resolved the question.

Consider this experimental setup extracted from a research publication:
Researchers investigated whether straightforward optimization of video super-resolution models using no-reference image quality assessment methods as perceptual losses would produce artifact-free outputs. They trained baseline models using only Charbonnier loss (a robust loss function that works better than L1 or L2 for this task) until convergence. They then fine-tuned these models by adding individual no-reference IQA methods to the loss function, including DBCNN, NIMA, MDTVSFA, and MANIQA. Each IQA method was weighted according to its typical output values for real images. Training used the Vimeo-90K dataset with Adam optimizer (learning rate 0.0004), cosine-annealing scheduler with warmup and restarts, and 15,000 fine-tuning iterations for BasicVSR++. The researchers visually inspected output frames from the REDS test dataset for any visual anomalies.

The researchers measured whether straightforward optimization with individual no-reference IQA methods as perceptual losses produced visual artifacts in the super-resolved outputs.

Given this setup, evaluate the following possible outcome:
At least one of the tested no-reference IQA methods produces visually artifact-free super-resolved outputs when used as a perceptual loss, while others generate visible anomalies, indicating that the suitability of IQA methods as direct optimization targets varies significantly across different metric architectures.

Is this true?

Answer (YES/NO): YES